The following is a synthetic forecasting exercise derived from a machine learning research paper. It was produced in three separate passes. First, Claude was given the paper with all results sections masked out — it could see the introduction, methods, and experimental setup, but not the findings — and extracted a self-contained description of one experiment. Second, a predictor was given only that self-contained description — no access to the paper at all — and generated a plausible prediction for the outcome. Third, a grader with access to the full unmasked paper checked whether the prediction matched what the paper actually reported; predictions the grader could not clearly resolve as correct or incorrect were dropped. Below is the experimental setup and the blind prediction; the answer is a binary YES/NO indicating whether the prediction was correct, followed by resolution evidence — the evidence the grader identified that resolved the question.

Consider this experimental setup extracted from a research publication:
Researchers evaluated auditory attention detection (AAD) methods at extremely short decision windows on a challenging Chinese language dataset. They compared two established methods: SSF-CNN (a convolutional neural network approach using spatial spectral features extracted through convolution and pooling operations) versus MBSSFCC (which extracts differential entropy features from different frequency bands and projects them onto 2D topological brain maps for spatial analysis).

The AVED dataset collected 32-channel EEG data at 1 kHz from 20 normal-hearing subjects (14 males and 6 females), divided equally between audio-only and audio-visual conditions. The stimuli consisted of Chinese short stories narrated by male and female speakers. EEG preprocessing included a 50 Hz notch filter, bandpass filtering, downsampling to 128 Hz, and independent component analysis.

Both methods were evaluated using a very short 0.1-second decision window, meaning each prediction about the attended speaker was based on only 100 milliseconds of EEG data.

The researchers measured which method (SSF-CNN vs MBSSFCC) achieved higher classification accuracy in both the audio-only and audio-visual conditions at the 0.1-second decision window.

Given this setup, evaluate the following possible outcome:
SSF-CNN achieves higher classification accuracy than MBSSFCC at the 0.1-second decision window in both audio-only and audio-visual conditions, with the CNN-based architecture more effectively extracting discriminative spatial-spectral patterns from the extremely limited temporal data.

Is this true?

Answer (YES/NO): NO